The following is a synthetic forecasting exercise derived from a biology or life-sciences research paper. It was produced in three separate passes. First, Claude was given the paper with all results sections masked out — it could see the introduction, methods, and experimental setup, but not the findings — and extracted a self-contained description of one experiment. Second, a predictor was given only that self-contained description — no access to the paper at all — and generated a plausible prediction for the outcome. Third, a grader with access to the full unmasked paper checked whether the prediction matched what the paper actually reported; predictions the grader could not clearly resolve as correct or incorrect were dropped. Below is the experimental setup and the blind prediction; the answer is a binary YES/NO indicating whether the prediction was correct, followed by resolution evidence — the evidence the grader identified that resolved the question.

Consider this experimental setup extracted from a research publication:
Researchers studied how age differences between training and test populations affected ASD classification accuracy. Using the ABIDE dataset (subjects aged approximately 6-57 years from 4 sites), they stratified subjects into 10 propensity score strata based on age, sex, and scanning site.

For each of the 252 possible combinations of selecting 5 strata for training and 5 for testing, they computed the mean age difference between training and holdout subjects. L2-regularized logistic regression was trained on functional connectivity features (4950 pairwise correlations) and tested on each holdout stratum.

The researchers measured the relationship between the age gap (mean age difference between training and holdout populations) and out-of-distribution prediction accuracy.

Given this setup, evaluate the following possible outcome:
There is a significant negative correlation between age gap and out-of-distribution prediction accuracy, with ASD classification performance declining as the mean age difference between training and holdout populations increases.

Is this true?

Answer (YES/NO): NO